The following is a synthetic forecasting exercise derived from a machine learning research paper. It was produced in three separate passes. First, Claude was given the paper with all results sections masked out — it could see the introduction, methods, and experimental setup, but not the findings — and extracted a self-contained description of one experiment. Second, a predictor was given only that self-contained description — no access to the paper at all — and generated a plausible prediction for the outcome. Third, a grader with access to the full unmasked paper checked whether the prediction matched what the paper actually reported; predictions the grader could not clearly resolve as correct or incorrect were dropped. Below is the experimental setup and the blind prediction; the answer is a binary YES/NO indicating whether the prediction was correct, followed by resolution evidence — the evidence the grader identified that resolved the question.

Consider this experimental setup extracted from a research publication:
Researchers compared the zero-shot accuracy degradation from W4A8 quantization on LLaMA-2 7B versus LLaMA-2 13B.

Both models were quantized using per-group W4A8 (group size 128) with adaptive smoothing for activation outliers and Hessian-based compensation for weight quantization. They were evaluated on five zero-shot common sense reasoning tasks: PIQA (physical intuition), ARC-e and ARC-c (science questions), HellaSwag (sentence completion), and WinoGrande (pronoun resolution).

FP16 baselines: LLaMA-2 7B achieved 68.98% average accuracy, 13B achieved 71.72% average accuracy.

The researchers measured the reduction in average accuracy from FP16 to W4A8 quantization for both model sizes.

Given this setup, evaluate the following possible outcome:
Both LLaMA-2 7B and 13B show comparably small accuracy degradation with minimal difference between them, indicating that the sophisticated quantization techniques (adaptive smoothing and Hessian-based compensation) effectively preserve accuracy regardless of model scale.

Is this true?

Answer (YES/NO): NO